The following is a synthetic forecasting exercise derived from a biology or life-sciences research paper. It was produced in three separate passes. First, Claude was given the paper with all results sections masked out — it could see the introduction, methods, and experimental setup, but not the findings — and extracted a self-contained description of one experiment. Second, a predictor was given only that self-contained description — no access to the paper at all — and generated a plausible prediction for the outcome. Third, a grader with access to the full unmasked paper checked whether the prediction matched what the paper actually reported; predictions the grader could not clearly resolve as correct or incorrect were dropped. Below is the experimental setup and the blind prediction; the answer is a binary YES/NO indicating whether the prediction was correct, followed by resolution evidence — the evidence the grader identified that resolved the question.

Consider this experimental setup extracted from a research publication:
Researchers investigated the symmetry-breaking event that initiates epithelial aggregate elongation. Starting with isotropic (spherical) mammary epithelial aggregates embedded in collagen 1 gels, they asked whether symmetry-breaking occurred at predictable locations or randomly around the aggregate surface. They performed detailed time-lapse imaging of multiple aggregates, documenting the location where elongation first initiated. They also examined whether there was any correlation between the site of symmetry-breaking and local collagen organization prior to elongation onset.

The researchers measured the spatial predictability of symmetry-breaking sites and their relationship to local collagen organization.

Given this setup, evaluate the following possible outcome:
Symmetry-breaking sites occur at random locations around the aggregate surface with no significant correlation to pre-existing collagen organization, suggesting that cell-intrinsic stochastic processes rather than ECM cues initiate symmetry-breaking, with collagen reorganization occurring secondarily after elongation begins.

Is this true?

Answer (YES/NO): YES